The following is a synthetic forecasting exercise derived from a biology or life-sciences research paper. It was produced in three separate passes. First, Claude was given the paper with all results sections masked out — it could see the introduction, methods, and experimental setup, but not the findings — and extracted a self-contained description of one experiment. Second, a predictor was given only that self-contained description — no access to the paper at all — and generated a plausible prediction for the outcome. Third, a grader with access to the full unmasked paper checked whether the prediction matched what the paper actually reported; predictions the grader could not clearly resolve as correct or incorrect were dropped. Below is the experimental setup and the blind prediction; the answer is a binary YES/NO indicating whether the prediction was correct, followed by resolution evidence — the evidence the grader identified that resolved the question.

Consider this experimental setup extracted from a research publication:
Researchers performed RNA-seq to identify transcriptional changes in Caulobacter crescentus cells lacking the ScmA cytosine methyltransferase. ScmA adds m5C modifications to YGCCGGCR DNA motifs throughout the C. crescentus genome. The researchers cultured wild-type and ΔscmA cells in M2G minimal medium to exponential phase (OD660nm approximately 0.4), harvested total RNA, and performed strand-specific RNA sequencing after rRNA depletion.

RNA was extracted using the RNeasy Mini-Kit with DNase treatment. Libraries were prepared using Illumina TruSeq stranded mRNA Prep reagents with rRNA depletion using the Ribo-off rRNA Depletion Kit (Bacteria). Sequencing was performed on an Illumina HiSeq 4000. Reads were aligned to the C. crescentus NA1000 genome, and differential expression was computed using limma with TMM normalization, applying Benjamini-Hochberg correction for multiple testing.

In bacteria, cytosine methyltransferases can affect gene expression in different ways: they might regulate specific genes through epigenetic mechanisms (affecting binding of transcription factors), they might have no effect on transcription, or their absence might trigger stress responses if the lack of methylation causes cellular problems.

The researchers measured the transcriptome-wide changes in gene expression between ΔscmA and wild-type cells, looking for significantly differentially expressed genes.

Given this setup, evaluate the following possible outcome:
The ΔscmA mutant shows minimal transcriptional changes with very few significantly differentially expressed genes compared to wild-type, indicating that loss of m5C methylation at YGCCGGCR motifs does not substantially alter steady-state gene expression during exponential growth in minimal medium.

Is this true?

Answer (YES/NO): NO